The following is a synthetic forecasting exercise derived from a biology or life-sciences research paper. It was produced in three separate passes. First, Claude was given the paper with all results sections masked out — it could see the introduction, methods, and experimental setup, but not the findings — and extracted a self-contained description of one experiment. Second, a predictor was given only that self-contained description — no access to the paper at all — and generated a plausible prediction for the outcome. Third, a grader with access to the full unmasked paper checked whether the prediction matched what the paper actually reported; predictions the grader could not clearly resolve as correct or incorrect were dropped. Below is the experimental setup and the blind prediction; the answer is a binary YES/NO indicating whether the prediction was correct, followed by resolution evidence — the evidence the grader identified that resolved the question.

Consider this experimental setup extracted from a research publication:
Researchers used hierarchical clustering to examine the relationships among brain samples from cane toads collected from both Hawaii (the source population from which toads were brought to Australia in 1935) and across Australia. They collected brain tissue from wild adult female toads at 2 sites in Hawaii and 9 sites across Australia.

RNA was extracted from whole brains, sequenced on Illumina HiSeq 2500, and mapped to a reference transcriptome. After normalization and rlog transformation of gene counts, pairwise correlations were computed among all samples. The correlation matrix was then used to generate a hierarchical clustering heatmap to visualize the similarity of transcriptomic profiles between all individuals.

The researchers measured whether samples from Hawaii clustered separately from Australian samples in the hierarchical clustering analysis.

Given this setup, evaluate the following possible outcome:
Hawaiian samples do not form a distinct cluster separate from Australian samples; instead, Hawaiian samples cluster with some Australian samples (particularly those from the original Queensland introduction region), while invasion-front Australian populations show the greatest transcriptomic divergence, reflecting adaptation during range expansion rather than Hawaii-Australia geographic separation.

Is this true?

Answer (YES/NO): NO